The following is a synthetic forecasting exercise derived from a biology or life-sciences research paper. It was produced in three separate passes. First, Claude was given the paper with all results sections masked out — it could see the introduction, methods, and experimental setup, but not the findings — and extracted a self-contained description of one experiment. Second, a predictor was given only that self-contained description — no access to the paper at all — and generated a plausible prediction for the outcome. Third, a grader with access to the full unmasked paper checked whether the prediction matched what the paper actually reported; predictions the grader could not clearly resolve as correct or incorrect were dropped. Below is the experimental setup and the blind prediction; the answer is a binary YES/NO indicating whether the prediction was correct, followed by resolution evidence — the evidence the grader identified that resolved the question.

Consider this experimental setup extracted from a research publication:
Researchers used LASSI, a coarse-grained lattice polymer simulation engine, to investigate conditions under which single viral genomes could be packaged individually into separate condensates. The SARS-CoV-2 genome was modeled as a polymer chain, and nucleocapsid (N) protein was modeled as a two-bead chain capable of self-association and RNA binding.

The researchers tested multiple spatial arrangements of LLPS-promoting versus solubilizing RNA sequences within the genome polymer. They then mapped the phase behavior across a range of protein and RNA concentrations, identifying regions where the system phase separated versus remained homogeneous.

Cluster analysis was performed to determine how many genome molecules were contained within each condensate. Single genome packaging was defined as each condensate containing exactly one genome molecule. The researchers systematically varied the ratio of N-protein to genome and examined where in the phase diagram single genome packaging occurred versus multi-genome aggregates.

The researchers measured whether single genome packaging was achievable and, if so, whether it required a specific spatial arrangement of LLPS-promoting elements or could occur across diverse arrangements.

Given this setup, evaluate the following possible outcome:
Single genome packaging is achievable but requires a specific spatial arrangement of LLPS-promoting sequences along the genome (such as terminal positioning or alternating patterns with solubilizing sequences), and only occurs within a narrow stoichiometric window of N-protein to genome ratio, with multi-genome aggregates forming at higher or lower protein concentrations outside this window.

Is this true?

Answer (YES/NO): NO